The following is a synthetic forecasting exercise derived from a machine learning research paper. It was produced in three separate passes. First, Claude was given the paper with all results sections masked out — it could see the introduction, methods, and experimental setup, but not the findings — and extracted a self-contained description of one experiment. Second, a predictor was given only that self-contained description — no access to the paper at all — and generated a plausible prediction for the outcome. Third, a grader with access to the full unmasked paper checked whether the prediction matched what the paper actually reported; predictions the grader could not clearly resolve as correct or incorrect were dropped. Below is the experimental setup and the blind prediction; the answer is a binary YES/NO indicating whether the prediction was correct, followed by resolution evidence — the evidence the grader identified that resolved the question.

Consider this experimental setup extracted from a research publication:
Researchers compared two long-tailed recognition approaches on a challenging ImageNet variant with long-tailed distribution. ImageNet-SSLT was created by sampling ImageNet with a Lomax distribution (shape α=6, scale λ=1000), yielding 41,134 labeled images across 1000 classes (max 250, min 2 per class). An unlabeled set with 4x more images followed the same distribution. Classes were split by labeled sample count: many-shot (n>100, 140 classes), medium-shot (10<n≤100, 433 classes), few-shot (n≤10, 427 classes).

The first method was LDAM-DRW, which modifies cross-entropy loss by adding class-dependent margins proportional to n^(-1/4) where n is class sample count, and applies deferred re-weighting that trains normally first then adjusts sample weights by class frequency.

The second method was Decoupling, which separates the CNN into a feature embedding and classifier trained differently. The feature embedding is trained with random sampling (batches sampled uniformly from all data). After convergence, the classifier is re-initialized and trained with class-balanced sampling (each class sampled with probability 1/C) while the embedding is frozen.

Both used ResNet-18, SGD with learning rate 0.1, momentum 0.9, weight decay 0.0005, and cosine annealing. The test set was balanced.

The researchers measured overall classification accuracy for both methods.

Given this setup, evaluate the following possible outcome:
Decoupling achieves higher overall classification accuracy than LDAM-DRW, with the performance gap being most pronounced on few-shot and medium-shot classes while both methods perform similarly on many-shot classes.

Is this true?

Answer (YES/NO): NO